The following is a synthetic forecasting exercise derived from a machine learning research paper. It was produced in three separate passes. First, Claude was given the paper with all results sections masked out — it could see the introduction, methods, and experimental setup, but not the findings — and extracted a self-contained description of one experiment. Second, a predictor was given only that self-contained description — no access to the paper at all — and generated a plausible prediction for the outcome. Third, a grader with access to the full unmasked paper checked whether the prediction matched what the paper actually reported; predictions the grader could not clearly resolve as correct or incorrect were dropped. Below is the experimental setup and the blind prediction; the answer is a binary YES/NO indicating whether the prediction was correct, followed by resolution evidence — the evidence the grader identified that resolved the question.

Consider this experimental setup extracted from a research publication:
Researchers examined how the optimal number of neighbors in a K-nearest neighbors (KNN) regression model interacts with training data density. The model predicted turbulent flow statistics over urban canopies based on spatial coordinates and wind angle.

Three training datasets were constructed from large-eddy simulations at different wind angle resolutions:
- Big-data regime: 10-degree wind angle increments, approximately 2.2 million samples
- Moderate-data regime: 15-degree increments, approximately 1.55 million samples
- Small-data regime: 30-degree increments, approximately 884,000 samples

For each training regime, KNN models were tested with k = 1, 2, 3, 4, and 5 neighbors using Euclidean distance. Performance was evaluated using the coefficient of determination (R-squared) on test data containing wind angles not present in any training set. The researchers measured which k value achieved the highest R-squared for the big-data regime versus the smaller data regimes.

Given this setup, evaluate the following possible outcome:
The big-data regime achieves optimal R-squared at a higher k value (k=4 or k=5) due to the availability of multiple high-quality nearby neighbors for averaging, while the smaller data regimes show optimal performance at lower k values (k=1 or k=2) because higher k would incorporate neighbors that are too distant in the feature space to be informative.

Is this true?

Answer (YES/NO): NO